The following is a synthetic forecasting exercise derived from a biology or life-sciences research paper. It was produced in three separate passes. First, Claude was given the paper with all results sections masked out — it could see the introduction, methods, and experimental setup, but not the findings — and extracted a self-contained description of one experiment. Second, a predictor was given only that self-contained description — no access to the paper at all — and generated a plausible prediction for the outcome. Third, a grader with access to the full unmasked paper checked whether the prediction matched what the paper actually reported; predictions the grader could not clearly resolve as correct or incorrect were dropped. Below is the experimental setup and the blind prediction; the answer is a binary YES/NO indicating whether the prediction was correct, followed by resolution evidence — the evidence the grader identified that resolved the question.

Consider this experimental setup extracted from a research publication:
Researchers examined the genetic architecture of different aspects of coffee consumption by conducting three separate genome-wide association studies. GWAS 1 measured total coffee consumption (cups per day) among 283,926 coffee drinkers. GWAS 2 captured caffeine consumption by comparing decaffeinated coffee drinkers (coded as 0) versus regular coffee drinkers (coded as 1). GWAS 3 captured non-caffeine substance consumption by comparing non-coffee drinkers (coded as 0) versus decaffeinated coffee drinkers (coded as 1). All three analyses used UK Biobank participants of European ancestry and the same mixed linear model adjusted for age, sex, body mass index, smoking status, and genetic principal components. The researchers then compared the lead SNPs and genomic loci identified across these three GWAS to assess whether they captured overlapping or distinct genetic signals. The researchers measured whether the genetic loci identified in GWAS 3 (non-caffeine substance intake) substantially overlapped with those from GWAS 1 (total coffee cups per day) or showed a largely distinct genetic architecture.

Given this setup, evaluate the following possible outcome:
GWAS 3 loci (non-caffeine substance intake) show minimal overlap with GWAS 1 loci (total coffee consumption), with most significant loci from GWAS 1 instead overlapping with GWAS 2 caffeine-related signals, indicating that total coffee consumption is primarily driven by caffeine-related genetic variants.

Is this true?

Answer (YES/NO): NO